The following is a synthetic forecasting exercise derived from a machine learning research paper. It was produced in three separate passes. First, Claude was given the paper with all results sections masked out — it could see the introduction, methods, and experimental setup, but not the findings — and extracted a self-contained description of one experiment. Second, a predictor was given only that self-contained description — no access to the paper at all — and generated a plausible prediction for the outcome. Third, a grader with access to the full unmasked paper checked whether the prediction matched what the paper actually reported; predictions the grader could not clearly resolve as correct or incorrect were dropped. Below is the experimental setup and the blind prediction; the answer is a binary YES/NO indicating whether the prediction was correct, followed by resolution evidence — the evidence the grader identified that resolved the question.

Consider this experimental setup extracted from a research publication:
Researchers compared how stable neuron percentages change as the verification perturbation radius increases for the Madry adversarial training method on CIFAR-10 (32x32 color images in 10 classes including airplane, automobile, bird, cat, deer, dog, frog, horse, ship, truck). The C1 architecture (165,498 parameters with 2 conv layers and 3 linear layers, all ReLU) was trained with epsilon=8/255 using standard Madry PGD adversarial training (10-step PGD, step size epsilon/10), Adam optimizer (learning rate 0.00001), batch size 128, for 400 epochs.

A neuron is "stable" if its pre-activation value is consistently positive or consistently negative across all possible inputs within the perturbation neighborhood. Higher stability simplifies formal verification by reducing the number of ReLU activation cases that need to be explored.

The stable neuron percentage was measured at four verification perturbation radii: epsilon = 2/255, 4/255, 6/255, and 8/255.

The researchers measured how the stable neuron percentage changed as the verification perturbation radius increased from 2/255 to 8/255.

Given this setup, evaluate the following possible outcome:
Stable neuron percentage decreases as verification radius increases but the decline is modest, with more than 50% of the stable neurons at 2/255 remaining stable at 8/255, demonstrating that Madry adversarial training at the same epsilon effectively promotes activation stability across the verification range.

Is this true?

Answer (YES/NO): NO